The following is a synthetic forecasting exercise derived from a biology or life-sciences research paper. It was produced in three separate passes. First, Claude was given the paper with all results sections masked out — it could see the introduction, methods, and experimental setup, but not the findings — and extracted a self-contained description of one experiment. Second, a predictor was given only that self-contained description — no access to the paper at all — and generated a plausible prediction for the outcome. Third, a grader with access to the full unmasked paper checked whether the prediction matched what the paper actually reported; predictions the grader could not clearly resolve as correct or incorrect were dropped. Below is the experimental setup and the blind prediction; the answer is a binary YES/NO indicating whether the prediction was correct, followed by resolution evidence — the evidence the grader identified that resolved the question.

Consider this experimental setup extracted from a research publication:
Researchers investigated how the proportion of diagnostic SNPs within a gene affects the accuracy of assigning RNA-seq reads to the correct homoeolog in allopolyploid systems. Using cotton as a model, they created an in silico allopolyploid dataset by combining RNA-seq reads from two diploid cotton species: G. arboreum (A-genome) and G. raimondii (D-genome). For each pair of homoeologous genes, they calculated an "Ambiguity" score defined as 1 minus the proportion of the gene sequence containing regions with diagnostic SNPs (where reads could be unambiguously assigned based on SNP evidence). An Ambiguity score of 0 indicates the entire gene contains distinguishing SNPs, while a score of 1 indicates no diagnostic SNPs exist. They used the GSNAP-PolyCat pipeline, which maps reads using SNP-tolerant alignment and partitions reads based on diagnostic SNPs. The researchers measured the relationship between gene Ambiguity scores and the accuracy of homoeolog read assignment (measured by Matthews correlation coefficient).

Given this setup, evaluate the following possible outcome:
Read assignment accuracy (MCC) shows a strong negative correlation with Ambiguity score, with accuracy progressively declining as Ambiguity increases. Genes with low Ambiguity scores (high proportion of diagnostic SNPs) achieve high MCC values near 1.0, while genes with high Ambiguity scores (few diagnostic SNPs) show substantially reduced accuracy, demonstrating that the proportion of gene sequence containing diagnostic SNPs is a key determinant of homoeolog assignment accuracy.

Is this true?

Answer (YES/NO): NO